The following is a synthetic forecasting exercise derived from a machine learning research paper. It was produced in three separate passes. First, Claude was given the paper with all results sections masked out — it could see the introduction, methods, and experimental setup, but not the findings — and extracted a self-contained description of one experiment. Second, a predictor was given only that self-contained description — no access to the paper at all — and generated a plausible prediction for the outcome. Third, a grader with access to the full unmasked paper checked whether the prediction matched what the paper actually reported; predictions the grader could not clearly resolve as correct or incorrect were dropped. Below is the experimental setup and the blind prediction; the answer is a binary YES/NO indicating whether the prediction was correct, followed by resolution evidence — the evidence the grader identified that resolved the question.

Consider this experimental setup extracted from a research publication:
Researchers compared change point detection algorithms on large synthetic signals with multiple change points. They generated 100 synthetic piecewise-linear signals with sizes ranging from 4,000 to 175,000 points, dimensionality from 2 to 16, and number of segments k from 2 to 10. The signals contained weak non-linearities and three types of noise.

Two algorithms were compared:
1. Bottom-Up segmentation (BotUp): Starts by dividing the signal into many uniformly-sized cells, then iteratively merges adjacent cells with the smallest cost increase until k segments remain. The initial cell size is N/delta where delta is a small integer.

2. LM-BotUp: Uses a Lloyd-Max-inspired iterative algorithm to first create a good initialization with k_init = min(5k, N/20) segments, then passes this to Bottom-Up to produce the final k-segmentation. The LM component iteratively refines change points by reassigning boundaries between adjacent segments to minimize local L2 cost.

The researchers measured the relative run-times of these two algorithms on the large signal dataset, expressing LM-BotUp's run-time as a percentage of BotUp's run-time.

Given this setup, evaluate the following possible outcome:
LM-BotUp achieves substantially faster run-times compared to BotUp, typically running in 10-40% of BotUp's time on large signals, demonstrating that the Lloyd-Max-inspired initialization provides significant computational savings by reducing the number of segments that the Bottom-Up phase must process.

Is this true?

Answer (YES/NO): NO